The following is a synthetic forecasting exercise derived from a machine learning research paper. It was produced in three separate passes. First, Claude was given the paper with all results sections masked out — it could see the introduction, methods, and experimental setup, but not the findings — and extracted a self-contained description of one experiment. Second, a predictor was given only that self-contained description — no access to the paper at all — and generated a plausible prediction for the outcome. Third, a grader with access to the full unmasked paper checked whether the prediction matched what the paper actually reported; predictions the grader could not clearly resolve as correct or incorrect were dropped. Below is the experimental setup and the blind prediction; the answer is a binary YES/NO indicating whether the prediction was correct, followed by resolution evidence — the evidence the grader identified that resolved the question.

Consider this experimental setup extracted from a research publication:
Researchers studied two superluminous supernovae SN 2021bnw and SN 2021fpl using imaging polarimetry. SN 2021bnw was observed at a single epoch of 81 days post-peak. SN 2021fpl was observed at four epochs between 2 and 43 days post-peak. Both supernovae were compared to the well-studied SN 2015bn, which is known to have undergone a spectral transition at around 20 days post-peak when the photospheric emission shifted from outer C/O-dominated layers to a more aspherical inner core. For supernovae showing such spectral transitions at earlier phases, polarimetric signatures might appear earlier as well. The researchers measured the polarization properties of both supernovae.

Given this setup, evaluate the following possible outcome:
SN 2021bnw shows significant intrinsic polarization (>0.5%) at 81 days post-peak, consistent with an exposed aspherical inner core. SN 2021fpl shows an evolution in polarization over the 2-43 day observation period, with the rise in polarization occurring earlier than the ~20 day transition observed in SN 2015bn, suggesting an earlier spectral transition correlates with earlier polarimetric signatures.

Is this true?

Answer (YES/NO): NO